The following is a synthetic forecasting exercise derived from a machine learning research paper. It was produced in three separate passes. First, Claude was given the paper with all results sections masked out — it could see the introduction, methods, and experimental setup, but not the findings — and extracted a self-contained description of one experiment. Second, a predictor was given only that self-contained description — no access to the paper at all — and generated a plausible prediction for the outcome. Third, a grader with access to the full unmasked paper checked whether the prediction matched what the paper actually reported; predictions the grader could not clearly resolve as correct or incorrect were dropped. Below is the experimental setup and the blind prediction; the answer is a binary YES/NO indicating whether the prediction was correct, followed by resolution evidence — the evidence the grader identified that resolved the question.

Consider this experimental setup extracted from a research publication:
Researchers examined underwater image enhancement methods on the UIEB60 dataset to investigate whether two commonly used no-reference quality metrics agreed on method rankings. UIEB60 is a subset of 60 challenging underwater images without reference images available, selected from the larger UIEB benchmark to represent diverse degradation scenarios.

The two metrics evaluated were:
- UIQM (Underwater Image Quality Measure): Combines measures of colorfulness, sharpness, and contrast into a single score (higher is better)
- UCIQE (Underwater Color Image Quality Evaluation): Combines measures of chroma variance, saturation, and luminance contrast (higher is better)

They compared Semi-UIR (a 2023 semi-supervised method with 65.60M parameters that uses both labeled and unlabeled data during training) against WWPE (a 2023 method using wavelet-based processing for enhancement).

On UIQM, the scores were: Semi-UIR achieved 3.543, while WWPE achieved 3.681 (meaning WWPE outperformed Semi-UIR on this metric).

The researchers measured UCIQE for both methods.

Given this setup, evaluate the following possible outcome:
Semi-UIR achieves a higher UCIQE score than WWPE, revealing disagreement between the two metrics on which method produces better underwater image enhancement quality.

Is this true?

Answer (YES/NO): NO